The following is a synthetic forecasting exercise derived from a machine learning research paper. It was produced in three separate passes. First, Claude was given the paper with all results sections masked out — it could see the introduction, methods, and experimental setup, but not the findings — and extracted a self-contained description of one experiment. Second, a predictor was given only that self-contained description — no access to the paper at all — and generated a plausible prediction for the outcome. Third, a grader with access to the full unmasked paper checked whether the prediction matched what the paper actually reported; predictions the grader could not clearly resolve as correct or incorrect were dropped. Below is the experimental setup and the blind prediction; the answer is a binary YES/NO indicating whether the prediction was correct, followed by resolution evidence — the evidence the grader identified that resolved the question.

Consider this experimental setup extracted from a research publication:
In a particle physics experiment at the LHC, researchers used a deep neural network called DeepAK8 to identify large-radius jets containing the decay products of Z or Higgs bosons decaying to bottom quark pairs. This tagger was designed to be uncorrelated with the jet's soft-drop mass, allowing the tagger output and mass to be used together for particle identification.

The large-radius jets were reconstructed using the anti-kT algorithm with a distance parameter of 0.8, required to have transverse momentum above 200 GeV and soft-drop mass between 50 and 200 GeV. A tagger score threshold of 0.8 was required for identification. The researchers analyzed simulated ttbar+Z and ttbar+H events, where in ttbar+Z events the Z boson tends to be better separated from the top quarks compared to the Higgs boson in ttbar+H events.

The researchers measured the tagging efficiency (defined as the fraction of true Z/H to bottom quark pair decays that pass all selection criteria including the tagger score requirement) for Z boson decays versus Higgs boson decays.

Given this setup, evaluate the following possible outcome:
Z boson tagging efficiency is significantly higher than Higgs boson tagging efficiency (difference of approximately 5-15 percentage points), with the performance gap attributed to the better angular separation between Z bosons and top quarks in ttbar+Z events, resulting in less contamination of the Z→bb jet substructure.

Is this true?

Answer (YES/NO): NO